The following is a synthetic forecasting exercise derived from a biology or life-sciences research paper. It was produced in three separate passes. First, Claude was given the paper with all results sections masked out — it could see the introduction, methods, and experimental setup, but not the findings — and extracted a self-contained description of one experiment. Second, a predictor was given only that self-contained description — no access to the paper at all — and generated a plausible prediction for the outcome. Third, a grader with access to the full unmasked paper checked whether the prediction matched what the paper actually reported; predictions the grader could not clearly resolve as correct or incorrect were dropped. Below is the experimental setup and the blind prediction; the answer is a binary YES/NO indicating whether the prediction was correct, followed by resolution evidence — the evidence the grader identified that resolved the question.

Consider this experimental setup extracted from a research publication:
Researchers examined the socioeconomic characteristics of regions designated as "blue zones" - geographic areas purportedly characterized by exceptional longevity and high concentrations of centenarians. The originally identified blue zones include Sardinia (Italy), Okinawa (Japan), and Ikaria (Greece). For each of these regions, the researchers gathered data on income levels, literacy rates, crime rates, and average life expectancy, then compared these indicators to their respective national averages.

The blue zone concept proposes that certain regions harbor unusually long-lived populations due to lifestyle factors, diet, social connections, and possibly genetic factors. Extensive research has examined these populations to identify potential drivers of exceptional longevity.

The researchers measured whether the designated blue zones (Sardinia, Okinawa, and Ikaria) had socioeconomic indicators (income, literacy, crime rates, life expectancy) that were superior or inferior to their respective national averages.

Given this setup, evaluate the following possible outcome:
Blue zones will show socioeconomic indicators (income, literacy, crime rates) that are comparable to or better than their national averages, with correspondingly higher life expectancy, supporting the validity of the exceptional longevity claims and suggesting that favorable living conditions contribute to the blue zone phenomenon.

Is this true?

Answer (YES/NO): NO